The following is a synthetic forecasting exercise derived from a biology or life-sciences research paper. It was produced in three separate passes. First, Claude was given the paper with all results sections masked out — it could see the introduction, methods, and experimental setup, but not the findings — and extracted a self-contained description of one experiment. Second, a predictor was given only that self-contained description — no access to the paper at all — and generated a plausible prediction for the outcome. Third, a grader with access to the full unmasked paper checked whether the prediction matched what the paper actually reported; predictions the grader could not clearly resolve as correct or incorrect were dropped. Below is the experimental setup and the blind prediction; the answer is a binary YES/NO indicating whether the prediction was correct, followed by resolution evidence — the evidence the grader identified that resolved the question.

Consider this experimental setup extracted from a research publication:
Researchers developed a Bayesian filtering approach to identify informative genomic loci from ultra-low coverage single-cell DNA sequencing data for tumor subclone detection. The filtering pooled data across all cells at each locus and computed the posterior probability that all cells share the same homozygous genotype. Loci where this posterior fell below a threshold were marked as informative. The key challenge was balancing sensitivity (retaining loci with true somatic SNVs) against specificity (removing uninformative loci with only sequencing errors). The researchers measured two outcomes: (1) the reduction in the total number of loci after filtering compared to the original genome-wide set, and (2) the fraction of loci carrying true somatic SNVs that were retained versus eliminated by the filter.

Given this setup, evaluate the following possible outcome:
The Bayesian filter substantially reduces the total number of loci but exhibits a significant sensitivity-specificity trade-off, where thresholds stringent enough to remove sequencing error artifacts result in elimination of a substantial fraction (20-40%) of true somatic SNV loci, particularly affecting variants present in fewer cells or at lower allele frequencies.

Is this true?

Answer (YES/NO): NO